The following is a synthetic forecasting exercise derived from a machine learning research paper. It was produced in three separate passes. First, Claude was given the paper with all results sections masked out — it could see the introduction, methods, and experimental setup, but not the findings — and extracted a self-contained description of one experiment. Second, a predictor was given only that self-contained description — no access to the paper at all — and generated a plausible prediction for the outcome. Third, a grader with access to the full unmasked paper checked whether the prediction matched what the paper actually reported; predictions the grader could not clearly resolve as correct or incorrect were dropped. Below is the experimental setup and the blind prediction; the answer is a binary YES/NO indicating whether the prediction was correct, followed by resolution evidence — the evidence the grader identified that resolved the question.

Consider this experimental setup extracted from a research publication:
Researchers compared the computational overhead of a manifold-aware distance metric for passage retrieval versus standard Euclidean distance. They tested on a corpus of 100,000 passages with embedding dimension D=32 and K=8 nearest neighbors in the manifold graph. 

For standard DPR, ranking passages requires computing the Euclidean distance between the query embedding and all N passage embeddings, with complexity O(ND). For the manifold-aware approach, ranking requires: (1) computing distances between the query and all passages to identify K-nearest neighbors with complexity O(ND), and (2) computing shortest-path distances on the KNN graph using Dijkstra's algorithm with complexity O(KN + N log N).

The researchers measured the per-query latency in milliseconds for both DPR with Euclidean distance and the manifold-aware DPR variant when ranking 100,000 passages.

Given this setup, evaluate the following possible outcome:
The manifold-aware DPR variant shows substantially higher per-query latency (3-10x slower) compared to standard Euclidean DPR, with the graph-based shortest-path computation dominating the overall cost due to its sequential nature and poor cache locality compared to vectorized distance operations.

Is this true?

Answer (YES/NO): NO